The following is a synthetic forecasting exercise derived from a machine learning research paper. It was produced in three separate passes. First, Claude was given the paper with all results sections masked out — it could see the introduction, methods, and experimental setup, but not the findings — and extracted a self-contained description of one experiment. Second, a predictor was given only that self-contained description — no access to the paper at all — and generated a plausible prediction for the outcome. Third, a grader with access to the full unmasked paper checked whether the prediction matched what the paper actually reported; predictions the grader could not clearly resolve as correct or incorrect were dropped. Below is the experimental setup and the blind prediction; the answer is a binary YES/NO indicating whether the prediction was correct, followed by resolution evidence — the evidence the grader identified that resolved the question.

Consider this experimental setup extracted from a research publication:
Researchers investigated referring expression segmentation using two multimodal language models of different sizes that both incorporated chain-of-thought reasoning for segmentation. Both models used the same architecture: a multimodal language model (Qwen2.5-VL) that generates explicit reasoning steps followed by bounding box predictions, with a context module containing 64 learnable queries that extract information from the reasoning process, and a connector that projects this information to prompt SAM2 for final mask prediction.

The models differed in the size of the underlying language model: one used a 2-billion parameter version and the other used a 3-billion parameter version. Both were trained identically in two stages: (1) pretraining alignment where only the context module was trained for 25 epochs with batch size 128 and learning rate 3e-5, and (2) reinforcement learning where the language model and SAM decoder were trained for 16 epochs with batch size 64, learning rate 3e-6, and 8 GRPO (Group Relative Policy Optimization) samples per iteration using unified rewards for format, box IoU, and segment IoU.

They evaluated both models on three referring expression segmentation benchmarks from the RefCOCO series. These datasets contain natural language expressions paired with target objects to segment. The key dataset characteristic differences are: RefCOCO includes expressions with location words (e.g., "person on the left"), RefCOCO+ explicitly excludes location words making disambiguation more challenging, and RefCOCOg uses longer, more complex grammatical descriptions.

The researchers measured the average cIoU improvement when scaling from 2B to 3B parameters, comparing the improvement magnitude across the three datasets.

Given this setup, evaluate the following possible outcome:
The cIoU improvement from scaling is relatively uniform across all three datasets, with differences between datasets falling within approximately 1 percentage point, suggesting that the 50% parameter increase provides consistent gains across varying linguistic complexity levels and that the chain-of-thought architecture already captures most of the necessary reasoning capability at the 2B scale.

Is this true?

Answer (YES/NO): NO